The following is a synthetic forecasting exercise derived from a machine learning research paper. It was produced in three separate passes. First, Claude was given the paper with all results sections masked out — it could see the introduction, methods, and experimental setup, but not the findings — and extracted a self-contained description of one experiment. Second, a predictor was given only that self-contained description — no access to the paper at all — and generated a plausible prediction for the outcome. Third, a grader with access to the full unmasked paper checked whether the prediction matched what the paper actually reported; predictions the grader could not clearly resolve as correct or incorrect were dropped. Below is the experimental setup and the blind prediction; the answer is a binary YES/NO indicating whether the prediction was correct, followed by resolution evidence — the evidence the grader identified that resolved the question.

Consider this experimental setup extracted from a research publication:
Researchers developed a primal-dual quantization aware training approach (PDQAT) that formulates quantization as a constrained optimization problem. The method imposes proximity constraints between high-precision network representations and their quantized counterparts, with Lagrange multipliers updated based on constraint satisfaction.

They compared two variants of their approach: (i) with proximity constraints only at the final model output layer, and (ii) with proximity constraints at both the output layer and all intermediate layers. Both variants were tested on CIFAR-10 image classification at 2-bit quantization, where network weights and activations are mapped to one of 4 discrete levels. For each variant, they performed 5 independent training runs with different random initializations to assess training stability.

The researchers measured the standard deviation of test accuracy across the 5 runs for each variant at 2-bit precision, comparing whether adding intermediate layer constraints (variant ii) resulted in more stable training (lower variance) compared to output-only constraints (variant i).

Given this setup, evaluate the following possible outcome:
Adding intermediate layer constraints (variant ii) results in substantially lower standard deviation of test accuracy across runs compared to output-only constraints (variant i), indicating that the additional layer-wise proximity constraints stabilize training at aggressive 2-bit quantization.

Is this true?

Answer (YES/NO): YES